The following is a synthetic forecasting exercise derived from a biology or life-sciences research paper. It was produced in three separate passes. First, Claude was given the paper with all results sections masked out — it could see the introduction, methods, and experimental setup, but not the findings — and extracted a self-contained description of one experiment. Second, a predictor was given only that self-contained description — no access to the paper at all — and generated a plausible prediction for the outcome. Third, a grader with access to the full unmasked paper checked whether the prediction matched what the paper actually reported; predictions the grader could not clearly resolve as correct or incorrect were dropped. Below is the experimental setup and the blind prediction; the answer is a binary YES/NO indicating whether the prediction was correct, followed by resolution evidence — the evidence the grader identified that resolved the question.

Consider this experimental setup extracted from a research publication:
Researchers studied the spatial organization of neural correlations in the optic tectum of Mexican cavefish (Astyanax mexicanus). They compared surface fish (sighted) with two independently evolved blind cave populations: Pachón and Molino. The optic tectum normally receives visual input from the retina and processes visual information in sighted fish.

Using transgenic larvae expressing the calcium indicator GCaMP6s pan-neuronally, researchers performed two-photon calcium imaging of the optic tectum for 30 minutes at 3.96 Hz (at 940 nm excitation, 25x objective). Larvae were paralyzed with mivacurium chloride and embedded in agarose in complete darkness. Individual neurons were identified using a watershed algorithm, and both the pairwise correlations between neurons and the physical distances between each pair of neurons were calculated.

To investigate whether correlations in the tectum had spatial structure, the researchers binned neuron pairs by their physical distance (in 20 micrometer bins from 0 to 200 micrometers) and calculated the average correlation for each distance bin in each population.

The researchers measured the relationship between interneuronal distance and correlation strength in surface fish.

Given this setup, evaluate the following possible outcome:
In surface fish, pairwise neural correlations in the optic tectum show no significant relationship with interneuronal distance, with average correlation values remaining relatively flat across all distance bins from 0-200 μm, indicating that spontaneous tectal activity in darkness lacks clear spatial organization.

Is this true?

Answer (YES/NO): NO